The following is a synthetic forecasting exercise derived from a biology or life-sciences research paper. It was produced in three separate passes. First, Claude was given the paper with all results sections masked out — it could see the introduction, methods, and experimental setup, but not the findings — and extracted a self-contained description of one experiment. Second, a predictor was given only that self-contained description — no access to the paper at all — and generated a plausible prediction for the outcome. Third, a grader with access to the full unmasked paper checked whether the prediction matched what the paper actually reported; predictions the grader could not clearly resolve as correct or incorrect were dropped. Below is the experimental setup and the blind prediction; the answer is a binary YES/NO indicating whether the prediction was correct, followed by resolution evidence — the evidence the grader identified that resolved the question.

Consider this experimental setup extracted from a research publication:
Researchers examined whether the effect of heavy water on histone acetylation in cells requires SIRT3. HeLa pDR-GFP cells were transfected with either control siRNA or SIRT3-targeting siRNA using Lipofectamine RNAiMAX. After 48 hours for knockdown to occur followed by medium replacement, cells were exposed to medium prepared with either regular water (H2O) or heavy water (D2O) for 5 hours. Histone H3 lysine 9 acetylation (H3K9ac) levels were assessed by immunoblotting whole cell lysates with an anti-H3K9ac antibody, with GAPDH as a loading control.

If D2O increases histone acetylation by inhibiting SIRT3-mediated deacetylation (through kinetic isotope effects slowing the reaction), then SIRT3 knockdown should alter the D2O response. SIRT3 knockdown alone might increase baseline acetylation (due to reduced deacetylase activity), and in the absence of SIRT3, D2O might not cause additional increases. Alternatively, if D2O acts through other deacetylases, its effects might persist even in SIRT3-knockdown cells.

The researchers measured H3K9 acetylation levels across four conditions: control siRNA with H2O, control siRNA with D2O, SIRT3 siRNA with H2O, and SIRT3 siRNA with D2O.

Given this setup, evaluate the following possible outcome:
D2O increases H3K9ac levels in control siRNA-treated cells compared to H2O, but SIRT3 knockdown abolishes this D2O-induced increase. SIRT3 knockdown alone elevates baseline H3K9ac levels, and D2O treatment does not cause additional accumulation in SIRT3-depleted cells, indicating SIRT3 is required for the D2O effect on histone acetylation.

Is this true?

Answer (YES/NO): NO